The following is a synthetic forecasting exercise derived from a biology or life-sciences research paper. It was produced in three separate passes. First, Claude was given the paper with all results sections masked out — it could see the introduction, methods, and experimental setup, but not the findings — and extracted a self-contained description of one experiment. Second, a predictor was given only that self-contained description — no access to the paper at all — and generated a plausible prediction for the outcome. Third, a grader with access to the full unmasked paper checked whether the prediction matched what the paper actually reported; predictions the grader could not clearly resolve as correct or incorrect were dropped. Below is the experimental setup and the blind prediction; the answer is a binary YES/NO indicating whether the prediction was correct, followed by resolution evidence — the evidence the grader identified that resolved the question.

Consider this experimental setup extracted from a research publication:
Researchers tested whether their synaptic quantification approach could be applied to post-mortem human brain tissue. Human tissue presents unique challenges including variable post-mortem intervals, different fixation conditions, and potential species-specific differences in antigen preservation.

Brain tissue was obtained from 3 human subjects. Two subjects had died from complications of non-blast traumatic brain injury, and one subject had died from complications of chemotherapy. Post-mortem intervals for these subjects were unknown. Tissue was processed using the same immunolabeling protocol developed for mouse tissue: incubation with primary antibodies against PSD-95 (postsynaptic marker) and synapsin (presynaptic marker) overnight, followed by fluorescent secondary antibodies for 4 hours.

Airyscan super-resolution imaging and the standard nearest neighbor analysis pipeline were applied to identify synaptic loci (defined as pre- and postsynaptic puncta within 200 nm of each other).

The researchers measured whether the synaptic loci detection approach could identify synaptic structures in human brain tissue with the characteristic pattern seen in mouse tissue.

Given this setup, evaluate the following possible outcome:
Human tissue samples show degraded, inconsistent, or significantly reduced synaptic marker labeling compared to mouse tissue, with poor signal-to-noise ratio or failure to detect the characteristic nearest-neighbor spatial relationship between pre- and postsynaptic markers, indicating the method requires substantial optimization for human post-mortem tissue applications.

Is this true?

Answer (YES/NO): NO